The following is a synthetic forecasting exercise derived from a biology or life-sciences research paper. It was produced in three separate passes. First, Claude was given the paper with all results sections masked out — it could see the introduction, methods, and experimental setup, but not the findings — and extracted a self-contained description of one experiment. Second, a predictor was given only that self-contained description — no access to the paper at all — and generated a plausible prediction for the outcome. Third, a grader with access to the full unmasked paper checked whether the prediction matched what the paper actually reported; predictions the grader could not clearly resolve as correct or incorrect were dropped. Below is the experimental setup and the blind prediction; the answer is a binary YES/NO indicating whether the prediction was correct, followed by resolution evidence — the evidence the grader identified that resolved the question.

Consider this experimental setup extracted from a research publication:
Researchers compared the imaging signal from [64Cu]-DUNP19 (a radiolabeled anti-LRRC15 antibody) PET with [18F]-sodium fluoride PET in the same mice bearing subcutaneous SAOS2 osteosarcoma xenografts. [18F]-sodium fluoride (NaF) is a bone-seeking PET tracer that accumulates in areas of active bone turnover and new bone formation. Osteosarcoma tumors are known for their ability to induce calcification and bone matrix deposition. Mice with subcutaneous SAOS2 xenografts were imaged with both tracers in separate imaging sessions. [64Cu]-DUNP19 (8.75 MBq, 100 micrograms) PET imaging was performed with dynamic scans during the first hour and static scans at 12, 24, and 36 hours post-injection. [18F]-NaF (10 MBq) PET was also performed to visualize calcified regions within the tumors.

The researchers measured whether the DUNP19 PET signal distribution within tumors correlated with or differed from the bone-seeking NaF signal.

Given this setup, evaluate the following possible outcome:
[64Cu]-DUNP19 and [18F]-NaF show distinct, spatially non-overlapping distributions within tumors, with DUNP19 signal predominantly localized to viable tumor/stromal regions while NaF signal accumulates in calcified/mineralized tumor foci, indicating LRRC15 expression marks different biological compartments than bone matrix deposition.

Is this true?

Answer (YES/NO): NO